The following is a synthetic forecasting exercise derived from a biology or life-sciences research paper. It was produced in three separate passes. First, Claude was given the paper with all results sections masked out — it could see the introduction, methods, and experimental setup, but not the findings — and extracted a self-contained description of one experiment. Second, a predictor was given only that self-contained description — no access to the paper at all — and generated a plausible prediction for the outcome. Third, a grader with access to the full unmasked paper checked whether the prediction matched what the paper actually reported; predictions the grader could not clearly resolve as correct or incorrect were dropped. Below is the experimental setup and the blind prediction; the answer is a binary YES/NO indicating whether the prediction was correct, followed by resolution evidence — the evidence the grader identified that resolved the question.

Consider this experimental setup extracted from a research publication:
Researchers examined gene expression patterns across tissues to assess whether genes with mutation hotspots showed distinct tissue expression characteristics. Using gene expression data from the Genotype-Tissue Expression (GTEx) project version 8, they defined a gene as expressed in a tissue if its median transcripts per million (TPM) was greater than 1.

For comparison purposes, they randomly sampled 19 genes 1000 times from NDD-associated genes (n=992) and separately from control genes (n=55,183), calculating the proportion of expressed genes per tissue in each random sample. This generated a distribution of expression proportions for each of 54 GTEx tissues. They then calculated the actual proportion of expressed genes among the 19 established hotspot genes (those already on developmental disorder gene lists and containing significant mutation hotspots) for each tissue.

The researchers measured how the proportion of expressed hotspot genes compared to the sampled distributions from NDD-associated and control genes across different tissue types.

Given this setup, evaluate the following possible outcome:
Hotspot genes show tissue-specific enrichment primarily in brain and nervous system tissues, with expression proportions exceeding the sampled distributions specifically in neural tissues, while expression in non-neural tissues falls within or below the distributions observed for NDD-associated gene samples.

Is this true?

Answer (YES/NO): YES